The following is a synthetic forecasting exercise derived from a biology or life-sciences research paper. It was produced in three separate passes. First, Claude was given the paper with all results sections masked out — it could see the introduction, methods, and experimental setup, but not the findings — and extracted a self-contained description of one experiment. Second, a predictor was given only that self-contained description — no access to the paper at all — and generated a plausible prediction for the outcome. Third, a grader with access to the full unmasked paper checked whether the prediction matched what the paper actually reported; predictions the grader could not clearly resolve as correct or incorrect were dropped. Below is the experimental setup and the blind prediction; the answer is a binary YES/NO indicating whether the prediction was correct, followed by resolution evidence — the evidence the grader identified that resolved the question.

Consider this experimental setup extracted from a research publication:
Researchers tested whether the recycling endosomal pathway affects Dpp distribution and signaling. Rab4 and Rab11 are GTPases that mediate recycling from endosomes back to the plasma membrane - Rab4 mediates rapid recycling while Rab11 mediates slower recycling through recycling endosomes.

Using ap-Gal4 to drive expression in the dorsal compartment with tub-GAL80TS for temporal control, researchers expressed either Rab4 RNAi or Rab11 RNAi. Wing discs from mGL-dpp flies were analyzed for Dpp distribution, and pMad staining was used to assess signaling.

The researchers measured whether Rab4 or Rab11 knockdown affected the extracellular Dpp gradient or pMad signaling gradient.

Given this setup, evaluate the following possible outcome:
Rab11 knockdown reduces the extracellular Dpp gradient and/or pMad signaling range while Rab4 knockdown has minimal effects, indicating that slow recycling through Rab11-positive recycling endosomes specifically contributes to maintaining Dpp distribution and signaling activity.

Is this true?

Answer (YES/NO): NO